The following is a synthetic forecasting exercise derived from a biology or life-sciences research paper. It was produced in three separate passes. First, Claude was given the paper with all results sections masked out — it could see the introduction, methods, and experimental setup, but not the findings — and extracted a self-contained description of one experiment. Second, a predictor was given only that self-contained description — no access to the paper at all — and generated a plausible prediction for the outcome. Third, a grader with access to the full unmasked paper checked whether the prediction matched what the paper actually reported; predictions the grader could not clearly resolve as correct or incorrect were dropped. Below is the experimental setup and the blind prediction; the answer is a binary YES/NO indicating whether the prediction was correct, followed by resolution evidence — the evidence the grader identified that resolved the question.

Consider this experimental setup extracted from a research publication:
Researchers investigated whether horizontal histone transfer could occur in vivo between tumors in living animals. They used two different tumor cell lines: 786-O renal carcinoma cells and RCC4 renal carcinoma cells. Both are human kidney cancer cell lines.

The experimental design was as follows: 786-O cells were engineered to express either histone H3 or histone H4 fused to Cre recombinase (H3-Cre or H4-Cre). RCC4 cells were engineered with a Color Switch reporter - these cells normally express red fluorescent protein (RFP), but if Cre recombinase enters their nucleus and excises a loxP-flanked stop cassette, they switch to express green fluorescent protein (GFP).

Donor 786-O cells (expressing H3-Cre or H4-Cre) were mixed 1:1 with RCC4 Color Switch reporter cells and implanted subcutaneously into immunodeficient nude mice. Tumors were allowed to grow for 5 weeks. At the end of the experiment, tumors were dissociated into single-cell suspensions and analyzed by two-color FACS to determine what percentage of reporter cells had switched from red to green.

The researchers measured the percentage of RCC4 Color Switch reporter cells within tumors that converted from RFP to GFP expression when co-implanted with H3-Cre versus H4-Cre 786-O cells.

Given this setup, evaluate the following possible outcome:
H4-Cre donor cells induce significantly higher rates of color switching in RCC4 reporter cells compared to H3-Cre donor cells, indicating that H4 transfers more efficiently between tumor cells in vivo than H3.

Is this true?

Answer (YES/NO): NO